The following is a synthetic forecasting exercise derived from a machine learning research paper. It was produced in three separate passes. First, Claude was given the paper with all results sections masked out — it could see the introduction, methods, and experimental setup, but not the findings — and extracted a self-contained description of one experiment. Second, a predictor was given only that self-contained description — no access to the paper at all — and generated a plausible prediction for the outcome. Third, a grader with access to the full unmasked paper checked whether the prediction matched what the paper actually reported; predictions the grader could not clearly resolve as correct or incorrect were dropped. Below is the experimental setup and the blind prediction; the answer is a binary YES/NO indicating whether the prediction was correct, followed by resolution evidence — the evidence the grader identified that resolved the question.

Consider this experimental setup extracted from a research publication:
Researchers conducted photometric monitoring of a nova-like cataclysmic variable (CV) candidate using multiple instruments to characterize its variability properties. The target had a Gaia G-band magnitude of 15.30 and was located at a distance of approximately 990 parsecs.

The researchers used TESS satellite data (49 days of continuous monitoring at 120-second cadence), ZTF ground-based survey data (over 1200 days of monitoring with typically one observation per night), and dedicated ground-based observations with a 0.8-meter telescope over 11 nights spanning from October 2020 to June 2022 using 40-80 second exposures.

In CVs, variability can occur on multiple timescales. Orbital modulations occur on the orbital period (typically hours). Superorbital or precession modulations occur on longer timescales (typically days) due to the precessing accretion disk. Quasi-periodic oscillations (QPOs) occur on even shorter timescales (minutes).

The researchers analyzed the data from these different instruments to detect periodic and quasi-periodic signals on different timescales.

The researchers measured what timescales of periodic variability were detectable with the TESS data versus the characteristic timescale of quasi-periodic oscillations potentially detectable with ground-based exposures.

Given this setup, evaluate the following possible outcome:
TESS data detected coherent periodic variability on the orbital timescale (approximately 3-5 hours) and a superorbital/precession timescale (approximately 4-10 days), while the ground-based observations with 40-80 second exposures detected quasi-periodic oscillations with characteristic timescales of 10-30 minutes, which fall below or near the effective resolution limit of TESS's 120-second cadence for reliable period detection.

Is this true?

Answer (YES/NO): NO